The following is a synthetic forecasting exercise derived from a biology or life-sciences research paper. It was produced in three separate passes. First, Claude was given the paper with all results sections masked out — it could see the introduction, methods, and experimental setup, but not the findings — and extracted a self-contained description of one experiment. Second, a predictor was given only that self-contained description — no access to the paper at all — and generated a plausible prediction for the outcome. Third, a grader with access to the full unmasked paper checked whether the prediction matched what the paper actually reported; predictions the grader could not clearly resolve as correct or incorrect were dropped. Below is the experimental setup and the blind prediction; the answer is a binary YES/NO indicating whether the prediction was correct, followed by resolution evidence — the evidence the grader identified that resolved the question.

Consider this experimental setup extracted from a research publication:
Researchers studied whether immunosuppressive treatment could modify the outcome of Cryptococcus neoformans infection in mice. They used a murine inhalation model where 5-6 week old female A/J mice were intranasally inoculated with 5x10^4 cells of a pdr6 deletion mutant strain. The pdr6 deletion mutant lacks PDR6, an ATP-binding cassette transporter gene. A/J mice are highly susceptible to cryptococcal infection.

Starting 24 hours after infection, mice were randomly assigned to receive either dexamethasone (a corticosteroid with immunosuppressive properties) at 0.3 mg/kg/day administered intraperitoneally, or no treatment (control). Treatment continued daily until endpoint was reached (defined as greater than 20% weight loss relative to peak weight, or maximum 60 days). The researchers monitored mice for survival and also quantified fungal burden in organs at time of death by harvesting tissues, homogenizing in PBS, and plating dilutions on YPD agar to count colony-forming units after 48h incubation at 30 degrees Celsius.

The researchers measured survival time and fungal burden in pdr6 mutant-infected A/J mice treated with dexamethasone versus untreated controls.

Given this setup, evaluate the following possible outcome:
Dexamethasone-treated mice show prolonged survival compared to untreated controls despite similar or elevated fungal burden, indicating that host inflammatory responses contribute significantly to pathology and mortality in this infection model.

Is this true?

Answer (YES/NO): YES